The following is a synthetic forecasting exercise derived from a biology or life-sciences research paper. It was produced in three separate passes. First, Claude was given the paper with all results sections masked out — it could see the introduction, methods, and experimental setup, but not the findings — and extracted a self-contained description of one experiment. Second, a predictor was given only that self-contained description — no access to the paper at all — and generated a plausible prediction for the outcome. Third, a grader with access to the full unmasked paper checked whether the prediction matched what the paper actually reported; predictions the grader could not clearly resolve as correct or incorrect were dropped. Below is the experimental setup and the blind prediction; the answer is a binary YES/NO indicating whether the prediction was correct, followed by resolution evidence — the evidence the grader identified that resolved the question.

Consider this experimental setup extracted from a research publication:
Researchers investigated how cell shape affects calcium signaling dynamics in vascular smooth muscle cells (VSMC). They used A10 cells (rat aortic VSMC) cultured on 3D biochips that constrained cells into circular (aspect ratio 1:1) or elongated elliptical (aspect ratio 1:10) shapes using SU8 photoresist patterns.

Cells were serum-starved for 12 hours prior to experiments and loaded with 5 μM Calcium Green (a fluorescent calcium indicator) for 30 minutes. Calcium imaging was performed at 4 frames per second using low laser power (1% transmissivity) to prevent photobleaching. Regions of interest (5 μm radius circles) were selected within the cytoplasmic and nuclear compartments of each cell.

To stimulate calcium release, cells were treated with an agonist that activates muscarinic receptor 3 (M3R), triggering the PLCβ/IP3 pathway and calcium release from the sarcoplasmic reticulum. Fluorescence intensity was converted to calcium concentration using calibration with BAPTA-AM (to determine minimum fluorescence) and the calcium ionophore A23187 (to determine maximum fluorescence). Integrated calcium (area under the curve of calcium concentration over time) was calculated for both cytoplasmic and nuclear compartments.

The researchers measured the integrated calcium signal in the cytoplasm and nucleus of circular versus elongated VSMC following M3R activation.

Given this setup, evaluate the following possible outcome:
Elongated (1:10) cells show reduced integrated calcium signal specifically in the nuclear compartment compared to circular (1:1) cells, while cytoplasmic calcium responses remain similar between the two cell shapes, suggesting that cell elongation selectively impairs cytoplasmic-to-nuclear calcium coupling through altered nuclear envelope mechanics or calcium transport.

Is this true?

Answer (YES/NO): NO